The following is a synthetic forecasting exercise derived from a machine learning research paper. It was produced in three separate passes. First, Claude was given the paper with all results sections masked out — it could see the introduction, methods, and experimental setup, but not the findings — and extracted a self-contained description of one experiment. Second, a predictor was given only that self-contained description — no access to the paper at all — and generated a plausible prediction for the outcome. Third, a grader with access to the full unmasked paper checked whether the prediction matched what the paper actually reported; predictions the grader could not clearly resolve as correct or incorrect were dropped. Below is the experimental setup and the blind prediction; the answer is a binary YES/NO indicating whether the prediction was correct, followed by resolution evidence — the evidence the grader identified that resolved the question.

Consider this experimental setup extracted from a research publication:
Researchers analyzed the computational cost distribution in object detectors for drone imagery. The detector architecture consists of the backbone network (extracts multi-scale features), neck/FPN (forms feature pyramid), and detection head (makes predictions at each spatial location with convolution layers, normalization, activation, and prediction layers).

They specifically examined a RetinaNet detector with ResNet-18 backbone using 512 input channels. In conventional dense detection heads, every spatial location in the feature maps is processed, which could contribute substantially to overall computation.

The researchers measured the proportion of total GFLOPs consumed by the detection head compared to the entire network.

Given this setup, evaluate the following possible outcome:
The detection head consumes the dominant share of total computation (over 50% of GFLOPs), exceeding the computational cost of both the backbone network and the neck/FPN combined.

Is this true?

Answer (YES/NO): YES